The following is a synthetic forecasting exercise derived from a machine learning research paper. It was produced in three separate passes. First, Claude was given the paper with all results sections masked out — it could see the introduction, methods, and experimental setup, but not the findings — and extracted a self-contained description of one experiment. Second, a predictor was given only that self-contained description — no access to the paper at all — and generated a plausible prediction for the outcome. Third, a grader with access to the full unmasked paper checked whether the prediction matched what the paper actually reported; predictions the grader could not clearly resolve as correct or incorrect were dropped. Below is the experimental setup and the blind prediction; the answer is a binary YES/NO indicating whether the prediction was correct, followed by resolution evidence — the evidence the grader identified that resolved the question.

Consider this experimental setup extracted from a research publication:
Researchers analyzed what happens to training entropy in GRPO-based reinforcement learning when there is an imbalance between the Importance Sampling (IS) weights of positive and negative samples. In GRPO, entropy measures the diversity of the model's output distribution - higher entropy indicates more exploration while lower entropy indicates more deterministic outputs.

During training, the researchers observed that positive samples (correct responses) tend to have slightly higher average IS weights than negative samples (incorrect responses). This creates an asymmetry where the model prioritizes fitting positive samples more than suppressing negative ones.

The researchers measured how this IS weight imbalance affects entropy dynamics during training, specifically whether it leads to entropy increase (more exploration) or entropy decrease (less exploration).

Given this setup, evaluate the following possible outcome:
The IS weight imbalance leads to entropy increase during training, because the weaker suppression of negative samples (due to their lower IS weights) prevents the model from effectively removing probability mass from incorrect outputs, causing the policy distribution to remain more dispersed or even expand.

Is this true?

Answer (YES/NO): NO